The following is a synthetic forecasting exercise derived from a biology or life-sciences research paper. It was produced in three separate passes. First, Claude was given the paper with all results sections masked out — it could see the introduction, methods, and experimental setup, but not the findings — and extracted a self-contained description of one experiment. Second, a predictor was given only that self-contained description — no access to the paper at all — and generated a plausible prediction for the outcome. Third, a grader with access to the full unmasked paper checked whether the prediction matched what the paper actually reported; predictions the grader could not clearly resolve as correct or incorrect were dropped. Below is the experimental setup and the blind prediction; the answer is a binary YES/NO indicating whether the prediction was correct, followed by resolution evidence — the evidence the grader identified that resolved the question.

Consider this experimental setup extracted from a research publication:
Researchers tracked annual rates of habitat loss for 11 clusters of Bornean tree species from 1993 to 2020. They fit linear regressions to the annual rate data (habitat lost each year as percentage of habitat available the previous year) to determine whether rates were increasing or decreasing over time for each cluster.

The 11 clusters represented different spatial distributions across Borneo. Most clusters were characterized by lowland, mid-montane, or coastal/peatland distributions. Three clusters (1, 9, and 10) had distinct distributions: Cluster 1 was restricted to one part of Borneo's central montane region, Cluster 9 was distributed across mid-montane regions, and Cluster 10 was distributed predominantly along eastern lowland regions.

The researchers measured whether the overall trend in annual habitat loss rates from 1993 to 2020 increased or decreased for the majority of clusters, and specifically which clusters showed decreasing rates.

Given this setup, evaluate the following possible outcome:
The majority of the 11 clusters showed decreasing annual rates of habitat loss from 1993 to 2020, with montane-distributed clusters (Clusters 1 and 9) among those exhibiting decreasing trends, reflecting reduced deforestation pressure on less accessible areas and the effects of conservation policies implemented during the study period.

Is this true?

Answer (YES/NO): NO